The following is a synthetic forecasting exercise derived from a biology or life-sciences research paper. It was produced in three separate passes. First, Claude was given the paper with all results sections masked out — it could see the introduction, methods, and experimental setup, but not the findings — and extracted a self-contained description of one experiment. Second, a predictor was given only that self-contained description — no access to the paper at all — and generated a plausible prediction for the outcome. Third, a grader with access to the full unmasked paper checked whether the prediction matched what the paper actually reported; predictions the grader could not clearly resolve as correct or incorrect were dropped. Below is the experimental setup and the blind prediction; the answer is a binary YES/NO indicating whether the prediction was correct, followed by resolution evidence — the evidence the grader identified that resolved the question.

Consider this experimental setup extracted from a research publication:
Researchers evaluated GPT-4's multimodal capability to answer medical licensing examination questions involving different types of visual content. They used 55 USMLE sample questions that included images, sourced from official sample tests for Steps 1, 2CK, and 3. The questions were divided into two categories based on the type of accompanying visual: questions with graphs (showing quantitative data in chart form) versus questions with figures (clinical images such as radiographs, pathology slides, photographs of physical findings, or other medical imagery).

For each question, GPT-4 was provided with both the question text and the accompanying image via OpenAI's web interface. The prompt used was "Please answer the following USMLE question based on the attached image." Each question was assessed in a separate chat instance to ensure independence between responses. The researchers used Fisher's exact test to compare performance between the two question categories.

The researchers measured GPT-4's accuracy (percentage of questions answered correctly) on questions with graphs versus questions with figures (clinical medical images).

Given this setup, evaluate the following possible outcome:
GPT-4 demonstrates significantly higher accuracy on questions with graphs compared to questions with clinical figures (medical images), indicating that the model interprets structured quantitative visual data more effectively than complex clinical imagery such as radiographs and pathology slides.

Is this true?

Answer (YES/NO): NO